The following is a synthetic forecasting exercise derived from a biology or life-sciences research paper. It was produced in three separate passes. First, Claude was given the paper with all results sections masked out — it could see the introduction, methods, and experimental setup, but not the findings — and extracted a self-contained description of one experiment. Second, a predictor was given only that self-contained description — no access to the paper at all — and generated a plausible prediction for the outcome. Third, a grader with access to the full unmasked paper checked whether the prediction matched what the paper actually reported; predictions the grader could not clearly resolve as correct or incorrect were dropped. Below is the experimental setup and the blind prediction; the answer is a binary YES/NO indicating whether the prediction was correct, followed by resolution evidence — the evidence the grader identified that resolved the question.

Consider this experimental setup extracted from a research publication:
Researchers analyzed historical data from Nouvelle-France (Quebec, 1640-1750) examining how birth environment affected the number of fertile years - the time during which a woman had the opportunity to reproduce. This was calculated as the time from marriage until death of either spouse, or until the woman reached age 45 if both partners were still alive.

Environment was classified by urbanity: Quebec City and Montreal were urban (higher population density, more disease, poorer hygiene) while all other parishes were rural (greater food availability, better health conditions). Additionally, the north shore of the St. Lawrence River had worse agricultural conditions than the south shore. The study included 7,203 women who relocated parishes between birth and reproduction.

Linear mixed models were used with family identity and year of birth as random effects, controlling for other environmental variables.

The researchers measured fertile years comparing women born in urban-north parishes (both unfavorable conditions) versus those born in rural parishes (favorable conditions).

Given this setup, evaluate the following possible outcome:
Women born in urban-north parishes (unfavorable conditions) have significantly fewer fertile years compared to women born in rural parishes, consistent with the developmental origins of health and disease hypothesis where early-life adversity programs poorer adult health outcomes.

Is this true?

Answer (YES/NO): NO